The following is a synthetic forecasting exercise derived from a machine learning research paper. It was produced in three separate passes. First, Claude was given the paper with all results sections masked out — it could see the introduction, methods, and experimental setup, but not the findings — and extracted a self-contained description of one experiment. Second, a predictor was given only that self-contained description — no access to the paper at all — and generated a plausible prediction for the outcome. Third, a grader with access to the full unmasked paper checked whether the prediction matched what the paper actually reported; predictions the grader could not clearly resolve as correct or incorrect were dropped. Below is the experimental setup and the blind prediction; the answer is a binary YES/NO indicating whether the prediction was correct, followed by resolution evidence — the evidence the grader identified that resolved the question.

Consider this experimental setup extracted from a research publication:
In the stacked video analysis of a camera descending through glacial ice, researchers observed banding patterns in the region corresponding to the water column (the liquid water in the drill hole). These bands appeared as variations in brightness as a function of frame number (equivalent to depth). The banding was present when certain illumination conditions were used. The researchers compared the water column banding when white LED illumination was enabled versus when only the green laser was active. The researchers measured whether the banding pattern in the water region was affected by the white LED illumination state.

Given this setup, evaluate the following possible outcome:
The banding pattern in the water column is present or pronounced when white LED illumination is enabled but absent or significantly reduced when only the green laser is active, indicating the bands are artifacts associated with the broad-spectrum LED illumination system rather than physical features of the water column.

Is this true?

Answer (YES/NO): YES